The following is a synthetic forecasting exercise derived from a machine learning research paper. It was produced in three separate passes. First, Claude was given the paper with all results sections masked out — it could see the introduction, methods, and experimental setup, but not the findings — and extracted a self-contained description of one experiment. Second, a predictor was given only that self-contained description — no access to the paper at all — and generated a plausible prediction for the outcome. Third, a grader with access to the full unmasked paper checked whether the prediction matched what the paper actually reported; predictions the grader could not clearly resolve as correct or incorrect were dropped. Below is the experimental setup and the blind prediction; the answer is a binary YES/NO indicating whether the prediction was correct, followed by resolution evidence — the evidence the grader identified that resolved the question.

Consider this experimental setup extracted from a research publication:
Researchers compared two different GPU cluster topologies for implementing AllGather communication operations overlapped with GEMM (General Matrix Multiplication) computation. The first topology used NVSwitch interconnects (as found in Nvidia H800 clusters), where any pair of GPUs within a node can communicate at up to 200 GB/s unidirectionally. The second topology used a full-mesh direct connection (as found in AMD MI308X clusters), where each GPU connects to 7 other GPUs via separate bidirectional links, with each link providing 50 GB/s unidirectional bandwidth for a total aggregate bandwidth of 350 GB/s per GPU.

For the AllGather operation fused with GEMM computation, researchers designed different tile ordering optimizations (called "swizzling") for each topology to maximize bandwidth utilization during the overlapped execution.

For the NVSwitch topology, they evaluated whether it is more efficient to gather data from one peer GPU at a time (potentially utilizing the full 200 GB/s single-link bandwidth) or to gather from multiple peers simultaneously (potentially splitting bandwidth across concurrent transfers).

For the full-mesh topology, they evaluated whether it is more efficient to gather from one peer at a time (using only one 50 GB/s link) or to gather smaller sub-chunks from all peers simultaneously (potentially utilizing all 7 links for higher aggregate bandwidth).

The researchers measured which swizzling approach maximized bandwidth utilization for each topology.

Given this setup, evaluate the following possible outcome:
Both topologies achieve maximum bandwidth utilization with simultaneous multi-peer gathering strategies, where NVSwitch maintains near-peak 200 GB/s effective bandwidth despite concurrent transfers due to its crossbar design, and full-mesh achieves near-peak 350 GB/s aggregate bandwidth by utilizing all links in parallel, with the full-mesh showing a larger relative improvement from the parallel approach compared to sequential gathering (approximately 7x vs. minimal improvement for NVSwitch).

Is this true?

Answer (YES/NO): NO